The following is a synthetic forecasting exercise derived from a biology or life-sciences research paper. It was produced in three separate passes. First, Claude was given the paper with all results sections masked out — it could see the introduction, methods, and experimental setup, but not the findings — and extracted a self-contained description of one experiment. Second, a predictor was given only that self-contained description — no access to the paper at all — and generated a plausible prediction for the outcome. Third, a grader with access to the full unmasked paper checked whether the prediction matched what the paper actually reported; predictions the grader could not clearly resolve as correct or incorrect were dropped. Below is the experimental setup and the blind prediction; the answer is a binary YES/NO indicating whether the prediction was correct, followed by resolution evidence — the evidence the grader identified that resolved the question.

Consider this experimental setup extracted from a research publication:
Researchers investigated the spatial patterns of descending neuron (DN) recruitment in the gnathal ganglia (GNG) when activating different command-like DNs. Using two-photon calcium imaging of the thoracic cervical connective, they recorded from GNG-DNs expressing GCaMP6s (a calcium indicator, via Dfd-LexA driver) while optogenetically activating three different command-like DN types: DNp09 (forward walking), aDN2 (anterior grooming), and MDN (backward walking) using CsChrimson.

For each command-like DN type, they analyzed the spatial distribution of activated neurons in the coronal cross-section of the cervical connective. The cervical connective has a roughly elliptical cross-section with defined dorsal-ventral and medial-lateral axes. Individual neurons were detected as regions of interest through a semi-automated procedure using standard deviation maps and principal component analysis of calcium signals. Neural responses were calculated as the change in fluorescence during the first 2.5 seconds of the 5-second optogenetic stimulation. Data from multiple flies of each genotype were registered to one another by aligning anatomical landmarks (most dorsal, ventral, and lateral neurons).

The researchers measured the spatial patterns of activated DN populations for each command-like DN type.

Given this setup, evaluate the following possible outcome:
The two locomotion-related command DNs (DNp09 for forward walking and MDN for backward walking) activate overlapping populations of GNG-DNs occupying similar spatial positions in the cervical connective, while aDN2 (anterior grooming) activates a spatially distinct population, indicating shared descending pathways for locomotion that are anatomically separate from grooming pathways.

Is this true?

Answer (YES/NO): NO